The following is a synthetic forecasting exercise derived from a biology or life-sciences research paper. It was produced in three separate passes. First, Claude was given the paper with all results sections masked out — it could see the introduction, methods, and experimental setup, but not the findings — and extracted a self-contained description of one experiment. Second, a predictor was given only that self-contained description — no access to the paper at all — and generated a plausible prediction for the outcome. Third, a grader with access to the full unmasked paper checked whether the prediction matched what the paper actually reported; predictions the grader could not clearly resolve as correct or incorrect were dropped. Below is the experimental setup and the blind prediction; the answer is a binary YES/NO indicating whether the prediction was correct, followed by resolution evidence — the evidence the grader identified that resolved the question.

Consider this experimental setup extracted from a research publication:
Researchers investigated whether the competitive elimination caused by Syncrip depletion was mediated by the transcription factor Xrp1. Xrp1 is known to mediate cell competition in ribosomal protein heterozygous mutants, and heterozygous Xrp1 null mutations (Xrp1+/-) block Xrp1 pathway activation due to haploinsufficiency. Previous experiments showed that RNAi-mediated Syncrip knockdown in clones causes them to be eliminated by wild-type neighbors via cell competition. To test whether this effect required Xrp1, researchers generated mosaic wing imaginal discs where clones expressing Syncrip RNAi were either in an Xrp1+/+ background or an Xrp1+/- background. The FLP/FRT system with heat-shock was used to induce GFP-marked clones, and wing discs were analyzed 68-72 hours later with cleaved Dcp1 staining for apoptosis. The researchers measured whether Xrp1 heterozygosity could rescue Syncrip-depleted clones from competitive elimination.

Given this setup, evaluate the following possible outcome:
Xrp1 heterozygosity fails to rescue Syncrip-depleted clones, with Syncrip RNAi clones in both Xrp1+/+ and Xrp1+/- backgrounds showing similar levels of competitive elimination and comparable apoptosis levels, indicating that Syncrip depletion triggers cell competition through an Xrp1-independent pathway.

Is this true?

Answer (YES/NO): NO